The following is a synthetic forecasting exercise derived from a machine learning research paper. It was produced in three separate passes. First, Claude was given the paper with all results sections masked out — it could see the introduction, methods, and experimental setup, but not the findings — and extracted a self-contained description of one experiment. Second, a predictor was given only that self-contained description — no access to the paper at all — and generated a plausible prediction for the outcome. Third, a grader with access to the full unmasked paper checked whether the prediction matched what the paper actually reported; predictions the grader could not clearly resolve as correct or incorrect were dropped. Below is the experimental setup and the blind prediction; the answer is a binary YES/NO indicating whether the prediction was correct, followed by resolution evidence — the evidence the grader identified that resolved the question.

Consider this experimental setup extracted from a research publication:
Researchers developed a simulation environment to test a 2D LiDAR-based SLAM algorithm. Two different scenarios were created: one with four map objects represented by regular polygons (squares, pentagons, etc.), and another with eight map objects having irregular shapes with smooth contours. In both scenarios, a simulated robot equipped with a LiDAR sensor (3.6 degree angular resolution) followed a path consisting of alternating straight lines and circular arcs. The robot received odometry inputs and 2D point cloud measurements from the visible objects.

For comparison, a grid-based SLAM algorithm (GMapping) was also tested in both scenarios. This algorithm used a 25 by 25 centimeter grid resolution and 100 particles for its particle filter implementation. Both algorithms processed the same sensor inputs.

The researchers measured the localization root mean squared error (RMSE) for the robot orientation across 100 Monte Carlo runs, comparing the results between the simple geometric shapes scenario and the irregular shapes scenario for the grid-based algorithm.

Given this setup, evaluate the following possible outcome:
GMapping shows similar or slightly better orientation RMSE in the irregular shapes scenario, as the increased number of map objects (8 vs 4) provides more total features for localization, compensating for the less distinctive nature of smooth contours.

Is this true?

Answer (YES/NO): NO